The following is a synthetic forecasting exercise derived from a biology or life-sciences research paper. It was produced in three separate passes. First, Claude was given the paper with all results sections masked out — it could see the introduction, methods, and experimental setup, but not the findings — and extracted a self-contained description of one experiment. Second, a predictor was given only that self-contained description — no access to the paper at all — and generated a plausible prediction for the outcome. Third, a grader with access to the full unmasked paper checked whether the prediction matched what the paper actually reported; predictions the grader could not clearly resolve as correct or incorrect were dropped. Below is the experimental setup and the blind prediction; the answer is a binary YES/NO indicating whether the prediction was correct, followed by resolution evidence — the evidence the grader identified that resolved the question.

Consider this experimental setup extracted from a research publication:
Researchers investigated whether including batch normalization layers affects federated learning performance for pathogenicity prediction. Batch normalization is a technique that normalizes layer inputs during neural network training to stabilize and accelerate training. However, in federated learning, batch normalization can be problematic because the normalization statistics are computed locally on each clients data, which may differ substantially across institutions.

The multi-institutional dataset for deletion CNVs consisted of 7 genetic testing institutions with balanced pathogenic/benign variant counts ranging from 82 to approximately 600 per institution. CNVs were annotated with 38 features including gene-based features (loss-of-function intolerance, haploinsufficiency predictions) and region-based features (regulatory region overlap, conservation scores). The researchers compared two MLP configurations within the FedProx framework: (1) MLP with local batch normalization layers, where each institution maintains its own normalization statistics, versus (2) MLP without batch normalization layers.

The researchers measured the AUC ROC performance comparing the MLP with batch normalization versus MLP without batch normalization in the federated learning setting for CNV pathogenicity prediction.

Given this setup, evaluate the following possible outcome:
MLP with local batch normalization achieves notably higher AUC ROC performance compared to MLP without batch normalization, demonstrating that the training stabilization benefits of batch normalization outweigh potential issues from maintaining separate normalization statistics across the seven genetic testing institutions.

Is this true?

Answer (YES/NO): NO